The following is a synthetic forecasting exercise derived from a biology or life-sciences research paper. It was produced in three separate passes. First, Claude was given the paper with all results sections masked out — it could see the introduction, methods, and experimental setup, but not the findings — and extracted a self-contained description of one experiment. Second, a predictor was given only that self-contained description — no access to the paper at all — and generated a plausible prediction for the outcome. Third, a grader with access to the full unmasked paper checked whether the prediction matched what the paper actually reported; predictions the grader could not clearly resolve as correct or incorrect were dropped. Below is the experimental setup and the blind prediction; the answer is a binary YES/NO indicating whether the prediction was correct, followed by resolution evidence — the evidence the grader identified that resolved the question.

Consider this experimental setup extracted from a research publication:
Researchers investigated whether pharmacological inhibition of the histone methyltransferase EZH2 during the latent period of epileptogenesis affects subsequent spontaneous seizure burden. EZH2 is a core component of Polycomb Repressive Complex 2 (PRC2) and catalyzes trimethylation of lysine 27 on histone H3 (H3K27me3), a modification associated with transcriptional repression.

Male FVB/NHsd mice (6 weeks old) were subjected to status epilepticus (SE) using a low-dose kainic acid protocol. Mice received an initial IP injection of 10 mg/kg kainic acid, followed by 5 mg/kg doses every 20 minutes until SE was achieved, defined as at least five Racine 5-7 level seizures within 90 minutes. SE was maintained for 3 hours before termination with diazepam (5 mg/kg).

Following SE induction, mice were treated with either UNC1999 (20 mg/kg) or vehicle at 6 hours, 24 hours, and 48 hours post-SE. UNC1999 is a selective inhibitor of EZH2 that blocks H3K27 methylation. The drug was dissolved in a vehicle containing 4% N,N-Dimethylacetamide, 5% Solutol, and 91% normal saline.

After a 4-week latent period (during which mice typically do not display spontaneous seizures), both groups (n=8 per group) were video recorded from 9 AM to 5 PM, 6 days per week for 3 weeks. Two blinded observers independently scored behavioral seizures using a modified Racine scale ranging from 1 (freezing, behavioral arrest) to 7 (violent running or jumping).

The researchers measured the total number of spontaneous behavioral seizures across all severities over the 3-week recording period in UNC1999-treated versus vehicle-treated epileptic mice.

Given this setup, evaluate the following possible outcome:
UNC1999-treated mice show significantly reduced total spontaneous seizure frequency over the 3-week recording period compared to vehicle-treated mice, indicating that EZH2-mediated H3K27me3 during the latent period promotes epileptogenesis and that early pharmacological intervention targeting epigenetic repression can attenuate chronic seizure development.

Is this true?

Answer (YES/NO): NO